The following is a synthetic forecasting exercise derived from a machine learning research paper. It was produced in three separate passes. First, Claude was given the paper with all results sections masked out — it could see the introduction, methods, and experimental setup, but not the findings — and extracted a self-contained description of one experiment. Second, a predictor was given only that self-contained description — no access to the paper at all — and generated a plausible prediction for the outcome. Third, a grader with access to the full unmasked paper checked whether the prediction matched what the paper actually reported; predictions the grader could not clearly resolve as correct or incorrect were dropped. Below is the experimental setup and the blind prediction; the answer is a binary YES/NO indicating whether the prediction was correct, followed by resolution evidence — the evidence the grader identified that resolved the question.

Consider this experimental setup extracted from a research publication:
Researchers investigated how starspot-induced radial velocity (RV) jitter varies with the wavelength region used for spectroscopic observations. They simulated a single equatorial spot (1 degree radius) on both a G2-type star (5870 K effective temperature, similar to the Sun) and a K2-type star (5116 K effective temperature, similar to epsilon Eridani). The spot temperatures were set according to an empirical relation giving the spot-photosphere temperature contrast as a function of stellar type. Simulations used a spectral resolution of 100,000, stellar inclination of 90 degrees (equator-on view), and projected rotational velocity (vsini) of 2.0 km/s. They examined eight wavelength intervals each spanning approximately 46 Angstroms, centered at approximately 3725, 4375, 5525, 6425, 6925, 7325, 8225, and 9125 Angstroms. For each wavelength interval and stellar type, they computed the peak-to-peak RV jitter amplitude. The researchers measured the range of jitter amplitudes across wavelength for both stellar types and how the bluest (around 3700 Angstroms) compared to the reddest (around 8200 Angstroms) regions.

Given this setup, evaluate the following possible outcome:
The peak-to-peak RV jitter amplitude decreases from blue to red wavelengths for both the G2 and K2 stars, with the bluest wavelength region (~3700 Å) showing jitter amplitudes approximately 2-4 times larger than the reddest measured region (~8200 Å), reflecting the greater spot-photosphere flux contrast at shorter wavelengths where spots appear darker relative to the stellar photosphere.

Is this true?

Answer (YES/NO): NO